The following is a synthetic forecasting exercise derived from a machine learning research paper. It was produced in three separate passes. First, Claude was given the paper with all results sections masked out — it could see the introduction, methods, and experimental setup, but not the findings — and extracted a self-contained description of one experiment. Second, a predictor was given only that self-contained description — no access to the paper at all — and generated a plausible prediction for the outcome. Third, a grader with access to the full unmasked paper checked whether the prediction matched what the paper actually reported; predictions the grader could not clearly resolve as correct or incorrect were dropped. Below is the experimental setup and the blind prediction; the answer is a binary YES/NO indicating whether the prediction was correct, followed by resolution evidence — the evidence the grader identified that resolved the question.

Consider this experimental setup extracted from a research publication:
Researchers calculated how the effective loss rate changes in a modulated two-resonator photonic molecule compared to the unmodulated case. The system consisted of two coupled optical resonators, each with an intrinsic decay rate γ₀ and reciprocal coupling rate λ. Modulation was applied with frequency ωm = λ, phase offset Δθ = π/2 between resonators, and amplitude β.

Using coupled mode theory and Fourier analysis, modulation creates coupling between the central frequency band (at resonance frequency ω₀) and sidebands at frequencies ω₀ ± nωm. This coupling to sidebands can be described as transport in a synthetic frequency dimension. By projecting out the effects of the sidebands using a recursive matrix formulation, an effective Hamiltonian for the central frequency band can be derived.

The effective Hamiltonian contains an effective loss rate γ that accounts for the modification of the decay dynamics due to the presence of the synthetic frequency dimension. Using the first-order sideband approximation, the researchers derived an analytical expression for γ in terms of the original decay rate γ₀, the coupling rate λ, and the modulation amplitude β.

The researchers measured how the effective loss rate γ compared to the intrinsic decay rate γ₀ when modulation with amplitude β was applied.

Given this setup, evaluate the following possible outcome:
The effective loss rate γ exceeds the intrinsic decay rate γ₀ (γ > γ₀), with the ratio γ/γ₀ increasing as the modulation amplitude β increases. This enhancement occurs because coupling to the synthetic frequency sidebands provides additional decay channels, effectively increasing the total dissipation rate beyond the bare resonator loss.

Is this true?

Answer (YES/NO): YES